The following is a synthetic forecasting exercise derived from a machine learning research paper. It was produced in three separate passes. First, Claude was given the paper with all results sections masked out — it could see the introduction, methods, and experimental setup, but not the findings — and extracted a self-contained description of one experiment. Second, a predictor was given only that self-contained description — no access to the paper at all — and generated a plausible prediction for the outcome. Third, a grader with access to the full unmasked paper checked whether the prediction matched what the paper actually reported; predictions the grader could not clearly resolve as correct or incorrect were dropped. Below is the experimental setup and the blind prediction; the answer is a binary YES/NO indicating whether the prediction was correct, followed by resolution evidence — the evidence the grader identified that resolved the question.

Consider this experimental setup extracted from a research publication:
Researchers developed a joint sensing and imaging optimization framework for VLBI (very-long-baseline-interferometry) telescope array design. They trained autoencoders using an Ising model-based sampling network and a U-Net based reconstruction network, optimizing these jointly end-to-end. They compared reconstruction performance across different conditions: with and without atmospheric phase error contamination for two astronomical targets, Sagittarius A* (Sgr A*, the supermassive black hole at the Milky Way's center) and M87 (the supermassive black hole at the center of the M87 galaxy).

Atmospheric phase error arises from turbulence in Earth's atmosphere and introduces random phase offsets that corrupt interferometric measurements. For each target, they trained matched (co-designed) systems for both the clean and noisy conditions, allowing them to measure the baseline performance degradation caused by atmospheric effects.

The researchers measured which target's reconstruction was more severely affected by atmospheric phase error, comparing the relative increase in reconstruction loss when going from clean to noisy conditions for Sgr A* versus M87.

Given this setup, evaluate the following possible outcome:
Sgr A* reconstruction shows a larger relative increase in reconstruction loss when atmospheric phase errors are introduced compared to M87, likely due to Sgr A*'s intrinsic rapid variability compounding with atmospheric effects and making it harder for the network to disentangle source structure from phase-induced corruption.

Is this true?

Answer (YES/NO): YES